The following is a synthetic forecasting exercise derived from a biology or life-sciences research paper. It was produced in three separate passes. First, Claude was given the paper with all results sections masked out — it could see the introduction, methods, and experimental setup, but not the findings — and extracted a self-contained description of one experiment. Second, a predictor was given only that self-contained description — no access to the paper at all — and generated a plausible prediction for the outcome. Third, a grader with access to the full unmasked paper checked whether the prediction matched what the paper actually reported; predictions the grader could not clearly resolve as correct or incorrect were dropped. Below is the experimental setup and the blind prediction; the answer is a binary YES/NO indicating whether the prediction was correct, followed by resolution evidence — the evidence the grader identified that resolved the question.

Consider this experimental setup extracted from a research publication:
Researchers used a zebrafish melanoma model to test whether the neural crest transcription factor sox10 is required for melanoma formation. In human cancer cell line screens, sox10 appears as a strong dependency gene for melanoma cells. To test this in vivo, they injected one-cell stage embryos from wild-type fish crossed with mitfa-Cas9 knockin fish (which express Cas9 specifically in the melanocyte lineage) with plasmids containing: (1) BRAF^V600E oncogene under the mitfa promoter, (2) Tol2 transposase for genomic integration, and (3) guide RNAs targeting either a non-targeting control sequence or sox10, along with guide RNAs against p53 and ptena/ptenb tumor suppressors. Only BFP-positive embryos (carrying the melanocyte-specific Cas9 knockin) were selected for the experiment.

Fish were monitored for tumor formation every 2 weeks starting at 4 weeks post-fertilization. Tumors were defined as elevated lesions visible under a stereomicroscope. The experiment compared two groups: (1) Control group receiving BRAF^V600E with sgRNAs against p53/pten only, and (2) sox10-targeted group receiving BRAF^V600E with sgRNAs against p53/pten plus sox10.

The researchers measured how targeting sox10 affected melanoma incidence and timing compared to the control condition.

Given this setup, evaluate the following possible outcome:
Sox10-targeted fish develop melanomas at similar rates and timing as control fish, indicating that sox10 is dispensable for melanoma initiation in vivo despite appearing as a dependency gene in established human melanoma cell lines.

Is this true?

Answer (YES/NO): NO